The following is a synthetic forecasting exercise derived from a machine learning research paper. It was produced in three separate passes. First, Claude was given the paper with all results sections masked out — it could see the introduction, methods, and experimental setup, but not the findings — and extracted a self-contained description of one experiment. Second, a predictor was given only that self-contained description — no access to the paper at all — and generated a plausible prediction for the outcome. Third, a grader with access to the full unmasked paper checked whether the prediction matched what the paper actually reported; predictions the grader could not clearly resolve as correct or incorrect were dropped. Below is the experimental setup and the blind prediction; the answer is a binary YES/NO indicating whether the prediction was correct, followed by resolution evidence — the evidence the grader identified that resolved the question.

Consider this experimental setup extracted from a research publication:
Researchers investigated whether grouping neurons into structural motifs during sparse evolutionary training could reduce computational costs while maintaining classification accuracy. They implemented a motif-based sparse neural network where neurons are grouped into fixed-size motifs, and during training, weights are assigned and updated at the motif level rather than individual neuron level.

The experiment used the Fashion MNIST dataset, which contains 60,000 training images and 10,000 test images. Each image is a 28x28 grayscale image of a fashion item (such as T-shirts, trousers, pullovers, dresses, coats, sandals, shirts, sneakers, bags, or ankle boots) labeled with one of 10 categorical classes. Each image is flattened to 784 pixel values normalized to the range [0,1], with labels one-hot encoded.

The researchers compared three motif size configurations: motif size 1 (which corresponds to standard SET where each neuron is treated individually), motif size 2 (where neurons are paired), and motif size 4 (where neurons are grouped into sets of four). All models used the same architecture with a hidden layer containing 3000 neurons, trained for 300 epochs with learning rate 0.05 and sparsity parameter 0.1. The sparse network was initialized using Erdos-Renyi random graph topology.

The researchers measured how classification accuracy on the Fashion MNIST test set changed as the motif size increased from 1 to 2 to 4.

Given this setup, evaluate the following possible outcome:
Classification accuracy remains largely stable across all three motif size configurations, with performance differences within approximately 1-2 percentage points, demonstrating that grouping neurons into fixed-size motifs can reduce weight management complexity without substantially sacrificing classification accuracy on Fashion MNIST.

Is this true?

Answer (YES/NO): NO